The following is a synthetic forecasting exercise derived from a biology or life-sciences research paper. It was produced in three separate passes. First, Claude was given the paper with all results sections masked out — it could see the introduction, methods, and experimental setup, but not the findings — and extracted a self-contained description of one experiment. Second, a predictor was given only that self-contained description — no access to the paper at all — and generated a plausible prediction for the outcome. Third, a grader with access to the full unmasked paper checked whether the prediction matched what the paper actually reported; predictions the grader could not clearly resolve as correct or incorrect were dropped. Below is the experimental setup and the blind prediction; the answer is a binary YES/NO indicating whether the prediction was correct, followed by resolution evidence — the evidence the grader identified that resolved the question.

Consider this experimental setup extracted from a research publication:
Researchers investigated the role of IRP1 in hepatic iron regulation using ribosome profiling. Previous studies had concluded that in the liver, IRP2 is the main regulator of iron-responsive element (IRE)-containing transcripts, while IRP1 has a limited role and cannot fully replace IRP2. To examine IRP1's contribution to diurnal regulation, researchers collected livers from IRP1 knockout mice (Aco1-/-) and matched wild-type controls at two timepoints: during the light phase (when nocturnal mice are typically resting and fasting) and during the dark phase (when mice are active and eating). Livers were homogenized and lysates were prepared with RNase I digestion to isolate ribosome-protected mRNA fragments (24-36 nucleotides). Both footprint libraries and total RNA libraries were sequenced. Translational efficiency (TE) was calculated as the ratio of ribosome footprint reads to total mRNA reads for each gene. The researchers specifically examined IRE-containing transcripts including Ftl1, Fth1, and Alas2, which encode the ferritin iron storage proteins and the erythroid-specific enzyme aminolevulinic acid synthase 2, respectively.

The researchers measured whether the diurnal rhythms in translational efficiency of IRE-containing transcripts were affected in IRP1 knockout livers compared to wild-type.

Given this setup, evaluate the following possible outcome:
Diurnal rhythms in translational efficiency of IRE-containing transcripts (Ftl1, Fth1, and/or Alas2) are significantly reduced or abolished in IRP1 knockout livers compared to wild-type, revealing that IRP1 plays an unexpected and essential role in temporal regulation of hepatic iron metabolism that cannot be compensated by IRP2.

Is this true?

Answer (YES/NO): NO